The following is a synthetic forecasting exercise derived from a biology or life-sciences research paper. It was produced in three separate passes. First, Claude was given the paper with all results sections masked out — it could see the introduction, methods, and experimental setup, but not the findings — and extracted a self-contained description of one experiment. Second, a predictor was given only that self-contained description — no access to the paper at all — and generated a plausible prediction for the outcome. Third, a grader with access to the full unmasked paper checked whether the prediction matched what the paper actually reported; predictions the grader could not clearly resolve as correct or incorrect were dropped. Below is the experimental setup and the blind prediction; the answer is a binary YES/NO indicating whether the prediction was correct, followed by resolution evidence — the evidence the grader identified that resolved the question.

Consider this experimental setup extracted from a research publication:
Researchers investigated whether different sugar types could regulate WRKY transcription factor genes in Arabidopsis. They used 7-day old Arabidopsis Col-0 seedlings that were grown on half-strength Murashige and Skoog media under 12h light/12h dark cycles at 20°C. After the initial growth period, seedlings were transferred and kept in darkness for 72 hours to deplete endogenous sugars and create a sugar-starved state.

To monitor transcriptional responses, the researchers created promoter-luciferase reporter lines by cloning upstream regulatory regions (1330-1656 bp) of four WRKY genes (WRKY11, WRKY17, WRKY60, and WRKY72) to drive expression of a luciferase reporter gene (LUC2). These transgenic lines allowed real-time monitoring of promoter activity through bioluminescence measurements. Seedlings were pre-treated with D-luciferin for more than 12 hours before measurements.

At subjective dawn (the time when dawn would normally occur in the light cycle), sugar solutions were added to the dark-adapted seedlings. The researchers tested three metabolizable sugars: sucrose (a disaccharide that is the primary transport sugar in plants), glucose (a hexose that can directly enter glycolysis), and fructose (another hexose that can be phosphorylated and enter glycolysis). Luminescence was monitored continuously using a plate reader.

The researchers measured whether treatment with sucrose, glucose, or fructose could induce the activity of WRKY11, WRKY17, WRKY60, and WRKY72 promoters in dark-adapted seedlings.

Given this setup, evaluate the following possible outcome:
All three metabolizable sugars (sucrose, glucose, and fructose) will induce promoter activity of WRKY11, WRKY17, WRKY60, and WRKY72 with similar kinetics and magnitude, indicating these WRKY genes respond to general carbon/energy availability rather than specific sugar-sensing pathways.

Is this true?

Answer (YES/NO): YES